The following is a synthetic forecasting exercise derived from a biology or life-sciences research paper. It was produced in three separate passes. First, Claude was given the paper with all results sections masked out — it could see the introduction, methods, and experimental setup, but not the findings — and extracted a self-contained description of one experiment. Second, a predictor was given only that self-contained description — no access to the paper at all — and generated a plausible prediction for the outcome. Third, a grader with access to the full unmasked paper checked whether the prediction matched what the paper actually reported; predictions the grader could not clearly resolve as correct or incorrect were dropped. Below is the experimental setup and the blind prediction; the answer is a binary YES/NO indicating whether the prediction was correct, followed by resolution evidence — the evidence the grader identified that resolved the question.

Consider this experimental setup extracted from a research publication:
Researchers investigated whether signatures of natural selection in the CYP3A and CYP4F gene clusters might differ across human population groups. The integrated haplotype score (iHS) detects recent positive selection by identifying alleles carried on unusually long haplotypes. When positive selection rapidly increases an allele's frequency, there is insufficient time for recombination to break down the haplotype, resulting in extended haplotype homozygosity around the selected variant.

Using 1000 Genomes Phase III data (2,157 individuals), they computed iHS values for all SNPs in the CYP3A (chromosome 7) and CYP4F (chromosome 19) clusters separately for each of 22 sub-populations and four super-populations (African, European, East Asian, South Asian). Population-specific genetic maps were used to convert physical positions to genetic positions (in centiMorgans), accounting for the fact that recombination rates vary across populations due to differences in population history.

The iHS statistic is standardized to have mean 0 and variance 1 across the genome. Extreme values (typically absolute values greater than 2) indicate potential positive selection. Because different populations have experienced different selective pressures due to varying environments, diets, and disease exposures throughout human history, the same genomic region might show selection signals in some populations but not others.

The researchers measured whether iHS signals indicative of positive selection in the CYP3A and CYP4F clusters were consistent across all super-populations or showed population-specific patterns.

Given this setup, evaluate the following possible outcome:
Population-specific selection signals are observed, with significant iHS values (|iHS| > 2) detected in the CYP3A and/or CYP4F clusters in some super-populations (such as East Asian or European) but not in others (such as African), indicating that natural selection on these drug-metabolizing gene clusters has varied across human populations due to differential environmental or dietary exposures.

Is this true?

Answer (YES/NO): NO